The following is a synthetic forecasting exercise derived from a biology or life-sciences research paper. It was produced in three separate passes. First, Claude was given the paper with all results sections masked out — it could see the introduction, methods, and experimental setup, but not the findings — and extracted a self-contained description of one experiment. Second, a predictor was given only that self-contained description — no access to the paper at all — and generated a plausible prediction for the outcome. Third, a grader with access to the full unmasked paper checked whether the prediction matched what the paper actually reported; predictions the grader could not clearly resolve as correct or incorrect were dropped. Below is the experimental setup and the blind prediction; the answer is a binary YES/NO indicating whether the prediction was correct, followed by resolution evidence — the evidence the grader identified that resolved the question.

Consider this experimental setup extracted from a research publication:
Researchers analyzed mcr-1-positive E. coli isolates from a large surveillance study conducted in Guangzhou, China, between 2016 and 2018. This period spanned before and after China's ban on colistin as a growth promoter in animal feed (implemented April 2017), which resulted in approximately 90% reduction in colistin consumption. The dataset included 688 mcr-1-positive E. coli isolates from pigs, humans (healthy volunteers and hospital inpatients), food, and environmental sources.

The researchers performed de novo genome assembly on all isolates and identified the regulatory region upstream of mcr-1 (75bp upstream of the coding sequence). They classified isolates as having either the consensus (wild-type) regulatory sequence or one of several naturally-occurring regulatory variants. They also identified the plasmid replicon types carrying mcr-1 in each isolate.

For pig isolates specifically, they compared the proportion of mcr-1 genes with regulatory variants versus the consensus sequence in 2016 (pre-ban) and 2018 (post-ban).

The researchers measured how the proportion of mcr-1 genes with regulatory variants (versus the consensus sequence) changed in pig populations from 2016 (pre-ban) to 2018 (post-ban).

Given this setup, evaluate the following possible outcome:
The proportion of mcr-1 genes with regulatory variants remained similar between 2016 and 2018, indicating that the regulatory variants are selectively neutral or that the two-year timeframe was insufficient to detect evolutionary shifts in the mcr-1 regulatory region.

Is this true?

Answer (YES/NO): NO